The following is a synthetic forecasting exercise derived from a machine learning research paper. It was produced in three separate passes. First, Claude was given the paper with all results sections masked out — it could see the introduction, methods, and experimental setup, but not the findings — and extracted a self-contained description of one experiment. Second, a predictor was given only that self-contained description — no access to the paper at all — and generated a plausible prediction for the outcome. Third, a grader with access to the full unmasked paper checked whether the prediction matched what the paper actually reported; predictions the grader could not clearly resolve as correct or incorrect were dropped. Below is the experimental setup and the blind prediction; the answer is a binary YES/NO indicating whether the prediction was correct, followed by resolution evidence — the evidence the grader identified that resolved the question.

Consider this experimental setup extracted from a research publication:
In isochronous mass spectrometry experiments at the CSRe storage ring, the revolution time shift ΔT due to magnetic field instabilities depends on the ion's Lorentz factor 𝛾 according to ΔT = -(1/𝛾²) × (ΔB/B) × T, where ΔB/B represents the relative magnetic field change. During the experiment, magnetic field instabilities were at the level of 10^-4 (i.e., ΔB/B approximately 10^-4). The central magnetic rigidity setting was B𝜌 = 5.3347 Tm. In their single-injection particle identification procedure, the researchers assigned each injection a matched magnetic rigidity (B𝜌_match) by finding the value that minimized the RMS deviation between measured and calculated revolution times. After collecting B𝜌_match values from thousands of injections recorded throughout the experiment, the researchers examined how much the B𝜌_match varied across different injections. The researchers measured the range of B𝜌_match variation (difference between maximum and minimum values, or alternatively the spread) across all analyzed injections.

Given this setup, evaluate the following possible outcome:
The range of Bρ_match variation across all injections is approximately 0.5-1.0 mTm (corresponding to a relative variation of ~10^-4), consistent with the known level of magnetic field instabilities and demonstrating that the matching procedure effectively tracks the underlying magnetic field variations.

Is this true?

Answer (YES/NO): NO